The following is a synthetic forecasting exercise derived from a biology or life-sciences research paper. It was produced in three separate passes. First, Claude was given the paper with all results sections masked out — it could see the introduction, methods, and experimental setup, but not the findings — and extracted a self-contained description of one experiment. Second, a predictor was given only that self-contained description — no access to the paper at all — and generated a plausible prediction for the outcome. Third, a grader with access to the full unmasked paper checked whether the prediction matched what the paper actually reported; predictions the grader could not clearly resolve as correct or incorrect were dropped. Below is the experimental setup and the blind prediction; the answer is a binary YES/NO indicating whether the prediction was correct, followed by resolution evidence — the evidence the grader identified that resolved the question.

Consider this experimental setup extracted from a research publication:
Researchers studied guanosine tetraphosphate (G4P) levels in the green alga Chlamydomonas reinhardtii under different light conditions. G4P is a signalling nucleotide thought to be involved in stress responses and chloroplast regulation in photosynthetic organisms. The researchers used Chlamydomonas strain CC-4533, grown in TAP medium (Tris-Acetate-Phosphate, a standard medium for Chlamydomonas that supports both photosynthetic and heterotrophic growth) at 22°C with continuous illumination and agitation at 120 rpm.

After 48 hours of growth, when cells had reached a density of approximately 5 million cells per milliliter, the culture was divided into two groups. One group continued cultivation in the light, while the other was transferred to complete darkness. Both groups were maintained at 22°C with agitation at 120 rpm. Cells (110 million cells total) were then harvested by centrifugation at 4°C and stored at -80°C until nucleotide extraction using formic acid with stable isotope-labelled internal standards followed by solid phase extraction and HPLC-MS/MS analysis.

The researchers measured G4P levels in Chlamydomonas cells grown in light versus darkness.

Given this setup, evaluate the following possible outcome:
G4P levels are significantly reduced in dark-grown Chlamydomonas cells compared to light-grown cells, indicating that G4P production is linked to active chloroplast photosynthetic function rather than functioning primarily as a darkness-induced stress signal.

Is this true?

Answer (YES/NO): NO